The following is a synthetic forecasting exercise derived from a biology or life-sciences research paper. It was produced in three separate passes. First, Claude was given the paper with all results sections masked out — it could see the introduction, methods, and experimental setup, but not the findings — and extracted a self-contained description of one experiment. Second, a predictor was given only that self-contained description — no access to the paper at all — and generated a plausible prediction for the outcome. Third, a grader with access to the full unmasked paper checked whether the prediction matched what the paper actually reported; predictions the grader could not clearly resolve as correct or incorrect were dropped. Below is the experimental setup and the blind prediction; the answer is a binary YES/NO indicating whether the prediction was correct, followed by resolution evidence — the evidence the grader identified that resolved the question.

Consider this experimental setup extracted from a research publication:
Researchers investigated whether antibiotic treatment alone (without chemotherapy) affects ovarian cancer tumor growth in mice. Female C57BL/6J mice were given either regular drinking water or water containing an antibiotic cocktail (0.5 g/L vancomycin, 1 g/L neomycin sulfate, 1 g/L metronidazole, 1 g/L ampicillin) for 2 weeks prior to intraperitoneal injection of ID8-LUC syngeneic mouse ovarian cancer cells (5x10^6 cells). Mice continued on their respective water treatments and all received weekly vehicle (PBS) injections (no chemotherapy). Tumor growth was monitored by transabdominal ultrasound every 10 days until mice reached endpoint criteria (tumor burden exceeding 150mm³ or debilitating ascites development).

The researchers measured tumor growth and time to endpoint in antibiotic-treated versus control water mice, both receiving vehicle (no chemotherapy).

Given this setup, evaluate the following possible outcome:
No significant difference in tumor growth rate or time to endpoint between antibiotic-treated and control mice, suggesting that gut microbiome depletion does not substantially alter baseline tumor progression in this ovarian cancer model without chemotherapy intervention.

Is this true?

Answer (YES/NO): NO